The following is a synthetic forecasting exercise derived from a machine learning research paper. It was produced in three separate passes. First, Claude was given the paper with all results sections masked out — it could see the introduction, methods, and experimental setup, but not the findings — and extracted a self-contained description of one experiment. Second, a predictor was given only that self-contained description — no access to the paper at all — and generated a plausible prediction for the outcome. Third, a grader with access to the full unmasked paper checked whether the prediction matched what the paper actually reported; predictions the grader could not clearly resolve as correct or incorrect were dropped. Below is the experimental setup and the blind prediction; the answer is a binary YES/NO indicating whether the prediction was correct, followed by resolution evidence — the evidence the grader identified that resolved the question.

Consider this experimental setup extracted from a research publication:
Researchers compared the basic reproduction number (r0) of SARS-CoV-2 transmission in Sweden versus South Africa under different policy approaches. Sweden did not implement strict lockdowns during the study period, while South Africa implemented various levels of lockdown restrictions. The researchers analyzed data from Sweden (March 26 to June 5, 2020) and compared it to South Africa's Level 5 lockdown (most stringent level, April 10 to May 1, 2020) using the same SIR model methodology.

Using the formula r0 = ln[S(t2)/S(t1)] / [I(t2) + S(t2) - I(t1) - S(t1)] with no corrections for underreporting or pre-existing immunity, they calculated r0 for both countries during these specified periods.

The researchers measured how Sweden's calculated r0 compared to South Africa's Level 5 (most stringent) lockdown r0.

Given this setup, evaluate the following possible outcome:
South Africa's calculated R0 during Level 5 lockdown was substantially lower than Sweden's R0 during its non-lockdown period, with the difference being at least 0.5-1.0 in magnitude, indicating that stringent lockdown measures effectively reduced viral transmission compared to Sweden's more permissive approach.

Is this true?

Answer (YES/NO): YES